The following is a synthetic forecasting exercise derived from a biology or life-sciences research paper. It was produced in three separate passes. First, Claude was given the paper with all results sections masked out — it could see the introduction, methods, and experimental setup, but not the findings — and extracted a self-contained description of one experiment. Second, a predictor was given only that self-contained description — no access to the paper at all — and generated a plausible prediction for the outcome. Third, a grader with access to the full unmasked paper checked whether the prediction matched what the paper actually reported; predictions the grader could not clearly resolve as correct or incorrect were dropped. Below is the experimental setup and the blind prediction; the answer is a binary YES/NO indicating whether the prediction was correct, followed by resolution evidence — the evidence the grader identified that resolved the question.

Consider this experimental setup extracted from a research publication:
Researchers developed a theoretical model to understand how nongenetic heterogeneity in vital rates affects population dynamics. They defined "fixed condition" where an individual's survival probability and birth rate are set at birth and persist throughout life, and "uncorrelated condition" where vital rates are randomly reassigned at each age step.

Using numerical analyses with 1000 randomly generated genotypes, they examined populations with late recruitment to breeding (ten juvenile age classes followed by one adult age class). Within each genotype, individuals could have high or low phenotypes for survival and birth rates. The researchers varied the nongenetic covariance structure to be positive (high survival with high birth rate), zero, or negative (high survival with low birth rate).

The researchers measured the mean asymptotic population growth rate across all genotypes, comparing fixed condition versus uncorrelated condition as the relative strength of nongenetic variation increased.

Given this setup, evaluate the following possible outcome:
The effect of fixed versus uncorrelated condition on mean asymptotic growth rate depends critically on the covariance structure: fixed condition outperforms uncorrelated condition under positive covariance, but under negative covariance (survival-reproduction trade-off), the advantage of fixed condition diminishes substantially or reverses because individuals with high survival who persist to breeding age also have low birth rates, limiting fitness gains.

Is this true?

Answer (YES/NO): NO